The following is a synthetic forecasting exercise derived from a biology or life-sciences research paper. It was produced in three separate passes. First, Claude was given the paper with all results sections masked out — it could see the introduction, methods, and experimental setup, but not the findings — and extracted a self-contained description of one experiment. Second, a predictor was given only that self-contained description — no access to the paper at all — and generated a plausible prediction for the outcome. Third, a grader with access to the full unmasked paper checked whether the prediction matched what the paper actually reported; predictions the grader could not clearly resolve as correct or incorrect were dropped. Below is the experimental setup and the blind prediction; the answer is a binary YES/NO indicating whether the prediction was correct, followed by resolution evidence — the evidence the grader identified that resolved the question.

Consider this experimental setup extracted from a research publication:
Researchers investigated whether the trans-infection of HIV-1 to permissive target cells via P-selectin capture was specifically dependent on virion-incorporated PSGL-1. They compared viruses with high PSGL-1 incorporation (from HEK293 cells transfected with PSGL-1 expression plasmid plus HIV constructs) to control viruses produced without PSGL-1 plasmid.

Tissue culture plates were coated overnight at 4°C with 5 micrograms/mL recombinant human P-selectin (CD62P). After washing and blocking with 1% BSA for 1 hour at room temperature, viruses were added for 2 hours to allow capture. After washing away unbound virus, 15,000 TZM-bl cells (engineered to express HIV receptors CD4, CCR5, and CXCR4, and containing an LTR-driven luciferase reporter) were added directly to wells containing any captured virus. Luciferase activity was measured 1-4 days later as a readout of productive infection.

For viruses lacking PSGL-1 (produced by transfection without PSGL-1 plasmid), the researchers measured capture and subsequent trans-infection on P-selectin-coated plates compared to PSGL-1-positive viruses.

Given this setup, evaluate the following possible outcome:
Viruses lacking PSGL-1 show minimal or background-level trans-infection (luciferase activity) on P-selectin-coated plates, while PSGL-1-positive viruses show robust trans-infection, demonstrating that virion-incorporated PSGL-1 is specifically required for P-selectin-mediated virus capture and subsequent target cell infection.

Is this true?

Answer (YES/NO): NO